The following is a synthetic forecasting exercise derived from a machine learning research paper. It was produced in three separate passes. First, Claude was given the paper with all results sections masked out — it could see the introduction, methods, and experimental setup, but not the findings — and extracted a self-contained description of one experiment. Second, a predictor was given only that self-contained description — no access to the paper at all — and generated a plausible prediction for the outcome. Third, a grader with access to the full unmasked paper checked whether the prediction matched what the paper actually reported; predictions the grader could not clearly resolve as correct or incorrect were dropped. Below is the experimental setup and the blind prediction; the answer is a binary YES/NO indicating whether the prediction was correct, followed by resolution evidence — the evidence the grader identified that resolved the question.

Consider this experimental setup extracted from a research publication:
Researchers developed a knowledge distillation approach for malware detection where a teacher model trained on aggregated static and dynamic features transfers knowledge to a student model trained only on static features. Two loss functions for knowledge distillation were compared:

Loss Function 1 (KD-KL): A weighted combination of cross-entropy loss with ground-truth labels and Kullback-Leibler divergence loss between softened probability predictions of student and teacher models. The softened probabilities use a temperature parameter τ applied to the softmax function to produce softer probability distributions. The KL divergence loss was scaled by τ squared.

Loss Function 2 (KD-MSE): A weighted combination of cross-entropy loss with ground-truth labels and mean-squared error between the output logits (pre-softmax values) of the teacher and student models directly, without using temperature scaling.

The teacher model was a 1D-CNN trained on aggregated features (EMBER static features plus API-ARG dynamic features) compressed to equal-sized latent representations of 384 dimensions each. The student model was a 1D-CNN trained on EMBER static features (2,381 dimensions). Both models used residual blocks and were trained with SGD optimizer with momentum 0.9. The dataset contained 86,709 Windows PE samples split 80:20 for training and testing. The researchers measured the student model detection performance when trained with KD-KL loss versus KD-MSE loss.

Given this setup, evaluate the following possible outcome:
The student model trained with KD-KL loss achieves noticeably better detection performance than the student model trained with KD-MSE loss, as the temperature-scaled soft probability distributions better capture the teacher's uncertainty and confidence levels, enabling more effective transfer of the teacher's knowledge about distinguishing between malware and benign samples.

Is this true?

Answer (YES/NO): NO